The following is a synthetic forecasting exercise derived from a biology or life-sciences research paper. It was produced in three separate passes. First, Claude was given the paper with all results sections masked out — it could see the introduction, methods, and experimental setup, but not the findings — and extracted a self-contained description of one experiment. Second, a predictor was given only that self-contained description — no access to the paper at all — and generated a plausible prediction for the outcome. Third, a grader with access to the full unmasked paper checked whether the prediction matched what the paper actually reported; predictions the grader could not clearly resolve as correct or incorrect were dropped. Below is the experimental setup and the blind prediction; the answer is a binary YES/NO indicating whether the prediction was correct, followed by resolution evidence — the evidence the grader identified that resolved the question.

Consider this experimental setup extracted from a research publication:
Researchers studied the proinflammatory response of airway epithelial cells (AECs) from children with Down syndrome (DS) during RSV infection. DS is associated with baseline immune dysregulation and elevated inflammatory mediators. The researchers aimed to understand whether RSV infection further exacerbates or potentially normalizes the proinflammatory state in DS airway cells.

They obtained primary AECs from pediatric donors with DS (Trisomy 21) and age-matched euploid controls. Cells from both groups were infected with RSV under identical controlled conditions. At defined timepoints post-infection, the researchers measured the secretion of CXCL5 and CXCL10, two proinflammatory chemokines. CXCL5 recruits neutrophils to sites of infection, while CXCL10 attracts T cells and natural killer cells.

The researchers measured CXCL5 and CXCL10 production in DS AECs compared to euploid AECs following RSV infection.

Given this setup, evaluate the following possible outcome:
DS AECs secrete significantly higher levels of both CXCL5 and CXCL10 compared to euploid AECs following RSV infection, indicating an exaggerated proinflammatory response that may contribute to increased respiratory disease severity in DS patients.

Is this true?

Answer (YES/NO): YES